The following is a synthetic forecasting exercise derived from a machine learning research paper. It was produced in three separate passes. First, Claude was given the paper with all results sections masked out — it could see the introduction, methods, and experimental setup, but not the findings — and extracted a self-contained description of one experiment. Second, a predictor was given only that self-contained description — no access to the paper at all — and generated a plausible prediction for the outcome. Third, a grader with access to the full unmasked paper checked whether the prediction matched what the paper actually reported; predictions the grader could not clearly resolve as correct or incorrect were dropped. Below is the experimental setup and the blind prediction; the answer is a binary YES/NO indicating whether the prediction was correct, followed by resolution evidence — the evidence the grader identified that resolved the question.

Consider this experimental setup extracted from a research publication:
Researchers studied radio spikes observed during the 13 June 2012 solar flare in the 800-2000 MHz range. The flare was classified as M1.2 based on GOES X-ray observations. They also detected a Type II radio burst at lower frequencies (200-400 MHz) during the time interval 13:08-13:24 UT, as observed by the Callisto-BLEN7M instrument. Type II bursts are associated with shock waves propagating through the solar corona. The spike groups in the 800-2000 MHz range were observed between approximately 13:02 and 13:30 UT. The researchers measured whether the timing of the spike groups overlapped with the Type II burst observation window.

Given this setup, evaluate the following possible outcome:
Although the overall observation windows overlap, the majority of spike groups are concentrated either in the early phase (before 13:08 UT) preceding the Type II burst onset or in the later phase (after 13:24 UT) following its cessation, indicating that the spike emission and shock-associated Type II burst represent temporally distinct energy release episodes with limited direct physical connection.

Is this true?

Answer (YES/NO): NO